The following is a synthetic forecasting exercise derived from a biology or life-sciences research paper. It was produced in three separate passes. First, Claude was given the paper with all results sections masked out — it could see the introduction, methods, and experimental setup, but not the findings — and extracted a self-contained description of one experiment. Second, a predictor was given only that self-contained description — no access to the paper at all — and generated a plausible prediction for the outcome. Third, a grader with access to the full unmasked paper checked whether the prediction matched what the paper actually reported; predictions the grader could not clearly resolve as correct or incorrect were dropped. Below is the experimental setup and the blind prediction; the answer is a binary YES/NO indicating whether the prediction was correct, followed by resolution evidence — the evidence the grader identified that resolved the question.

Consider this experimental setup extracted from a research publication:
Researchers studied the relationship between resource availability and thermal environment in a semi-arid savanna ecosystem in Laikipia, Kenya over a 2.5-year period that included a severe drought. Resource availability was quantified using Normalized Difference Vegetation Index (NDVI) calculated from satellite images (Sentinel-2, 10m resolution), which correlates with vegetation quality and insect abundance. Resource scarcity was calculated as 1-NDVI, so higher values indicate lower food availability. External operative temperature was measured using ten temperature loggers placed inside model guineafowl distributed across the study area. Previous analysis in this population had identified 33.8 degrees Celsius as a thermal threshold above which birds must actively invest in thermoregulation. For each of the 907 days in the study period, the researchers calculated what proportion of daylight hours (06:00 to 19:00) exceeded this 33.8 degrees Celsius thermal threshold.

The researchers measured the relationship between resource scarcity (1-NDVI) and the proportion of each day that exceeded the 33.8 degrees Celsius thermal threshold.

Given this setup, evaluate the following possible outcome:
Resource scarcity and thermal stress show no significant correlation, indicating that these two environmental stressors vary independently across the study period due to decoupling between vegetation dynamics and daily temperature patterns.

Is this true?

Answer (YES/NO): NO